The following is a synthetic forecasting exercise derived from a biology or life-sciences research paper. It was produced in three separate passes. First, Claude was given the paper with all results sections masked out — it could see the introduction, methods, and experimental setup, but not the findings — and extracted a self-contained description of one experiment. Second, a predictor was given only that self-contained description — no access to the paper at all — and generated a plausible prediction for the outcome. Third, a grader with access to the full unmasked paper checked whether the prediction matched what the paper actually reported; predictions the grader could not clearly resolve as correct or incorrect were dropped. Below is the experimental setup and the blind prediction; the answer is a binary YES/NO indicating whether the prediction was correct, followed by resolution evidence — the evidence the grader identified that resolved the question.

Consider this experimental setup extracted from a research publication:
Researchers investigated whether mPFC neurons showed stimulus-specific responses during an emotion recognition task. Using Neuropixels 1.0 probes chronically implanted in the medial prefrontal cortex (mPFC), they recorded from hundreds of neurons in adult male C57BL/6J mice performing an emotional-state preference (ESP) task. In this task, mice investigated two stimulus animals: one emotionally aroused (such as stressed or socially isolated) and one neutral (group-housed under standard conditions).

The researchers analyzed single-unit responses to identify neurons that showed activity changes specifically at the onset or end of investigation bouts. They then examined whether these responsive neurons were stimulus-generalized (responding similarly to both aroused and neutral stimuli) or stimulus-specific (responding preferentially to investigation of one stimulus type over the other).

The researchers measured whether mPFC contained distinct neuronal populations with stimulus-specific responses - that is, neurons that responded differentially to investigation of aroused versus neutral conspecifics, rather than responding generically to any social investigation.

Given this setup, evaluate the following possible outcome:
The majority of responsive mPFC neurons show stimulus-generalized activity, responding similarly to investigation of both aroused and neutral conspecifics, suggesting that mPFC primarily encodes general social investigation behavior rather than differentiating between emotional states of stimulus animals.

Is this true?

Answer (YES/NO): NO